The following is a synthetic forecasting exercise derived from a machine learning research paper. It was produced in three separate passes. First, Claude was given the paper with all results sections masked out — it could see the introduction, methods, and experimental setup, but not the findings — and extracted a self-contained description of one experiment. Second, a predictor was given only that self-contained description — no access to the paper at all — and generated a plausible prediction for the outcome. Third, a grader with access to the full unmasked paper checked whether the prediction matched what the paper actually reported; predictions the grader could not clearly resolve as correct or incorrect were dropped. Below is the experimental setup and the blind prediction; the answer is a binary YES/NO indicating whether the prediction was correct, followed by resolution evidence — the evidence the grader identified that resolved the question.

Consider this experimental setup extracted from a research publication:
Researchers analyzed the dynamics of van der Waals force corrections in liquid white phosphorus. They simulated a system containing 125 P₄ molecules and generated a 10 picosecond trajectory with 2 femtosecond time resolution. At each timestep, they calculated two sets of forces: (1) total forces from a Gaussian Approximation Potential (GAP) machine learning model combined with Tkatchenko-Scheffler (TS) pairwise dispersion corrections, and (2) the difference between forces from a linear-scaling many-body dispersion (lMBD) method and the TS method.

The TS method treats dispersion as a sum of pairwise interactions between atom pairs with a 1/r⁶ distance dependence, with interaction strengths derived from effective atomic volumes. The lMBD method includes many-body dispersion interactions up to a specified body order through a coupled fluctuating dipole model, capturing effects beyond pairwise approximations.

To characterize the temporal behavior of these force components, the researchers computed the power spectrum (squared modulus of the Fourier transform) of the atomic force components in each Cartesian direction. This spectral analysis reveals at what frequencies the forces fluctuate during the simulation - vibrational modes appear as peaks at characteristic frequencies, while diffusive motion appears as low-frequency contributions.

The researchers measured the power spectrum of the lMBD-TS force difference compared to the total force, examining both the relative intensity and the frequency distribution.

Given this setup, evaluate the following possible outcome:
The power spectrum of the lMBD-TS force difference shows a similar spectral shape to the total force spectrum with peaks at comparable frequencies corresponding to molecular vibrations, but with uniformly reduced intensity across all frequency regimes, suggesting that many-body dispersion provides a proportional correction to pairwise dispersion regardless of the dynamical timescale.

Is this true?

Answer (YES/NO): NO